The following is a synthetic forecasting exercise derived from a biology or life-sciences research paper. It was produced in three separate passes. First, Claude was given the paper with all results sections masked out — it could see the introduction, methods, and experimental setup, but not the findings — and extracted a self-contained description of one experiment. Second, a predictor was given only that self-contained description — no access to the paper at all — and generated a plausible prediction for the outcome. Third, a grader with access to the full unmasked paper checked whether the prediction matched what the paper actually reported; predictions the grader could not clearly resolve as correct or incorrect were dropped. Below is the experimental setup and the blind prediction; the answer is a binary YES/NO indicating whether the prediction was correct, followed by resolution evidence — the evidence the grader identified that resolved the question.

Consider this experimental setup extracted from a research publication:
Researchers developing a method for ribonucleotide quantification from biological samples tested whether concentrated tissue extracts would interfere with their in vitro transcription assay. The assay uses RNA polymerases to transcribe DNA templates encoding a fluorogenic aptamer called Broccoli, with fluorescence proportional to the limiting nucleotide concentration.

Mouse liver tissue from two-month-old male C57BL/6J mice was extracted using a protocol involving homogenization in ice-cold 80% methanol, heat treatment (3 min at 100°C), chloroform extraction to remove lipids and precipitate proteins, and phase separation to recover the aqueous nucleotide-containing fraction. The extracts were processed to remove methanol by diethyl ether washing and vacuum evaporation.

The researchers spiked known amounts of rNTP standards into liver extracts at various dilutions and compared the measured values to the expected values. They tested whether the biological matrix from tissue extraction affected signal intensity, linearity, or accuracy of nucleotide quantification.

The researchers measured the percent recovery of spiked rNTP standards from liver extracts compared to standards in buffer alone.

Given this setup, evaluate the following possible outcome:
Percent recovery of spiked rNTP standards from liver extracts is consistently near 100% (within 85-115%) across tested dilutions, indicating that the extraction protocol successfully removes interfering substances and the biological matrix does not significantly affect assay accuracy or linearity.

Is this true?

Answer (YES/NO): NO